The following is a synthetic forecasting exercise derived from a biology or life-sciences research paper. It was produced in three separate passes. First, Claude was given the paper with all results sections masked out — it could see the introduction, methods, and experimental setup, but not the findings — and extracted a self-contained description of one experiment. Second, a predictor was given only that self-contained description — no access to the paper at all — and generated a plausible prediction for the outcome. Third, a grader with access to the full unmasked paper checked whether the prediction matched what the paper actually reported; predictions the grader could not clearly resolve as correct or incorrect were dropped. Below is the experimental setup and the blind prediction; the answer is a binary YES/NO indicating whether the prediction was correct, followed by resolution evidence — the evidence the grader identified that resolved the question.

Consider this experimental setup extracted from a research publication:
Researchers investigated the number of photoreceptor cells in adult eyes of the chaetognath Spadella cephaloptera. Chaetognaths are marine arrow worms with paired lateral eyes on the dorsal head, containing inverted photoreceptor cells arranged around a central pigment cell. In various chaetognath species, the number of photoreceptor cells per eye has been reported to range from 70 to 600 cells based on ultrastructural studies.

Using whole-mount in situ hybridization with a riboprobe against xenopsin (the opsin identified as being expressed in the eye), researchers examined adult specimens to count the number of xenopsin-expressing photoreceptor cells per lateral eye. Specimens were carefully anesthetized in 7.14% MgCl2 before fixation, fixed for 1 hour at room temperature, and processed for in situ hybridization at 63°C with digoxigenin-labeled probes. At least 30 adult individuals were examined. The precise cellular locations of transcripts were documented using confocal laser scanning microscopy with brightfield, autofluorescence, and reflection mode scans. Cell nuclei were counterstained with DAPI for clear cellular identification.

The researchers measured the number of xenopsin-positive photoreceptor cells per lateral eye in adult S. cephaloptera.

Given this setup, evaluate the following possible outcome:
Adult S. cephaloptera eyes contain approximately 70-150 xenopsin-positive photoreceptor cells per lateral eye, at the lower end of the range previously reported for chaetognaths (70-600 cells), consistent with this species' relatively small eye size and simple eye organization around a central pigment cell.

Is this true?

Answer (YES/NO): NO